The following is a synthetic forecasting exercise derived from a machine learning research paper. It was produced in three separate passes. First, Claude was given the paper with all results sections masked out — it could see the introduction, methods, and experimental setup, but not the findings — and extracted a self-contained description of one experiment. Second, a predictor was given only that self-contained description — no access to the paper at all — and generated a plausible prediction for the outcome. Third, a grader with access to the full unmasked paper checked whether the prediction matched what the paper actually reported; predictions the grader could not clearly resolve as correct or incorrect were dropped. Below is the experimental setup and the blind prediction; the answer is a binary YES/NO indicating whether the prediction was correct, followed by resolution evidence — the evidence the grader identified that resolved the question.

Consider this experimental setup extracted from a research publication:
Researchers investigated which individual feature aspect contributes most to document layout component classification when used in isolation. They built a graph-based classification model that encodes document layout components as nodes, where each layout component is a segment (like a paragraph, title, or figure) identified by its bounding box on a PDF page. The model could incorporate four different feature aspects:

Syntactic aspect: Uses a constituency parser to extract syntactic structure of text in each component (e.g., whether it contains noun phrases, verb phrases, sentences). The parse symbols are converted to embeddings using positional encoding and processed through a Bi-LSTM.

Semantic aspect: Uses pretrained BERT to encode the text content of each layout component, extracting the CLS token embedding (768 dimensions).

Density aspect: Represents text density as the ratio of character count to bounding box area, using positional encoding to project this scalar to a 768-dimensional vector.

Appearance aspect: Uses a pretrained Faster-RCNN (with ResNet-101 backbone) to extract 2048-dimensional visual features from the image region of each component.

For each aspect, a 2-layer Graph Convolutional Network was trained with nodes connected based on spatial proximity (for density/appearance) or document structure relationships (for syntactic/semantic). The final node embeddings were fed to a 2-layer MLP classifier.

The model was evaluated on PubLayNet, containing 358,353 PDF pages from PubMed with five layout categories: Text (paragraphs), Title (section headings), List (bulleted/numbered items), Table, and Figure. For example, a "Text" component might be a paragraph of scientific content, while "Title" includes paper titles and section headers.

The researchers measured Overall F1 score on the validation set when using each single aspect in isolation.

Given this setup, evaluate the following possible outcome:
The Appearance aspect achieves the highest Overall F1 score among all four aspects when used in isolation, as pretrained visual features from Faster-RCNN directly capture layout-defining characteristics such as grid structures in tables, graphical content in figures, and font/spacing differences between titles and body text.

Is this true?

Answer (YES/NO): NO